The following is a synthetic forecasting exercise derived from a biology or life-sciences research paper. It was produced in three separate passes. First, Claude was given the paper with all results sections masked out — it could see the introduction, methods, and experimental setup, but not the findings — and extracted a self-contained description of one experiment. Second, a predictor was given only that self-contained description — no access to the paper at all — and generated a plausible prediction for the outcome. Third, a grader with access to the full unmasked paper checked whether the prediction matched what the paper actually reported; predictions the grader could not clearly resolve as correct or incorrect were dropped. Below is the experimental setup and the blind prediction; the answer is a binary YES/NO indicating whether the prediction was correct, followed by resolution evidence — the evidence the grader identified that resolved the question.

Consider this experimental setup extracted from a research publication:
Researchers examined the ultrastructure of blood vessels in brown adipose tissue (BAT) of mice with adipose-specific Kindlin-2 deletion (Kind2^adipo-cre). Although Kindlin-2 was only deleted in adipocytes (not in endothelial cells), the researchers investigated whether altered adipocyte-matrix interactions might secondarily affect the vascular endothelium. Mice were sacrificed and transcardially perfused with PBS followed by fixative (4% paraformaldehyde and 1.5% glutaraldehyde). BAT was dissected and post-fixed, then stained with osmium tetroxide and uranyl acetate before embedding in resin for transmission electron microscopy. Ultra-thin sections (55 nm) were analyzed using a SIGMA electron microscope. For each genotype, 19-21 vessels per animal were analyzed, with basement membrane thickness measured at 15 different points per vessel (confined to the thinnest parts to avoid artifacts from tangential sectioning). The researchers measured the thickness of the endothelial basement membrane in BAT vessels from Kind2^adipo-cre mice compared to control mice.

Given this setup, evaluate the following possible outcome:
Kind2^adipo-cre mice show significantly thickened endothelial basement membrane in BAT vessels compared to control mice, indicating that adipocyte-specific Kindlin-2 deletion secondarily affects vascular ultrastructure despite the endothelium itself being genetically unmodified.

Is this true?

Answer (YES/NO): NO